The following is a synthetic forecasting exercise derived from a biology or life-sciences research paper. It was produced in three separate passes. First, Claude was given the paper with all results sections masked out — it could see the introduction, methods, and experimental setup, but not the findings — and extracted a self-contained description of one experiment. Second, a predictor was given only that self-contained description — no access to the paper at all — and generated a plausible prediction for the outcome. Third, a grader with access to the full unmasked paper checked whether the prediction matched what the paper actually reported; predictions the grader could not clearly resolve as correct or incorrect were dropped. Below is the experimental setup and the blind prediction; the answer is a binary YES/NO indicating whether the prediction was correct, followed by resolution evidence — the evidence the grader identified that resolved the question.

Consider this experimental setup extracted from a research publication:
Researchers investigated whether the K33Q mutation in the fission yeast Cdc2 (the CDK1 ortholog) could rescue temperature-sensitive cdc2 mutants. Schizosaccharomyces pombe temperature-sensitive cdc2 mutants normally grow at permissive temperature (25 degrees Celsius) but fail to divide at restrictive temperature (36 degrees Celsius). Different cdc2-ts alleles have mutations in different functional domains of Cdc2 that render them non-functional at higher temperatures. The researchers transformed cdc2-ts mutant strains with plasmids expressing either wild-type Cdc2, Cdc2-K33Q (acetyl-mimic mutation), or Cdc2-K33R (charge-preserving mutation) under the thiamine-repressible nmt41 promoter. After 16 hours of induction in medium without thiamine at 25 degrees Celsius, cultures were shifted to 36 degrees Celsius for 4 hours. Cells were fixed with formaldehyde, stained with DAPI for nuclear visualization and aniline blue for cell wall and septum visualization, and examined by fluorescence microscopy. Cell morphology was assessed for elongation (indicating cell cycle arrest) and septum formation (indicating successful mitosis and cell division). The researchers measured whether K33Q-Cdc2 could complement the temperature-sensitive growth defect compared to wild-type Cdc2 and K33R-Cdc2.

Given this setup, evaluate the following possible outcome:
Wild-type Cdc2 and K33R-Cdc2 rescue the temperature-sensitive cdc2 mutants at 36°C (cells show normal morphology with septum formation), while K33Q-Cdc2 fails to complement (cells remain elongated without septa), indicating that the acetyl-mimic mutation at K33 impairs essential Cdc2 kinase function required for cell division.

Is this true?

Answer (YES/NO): NO